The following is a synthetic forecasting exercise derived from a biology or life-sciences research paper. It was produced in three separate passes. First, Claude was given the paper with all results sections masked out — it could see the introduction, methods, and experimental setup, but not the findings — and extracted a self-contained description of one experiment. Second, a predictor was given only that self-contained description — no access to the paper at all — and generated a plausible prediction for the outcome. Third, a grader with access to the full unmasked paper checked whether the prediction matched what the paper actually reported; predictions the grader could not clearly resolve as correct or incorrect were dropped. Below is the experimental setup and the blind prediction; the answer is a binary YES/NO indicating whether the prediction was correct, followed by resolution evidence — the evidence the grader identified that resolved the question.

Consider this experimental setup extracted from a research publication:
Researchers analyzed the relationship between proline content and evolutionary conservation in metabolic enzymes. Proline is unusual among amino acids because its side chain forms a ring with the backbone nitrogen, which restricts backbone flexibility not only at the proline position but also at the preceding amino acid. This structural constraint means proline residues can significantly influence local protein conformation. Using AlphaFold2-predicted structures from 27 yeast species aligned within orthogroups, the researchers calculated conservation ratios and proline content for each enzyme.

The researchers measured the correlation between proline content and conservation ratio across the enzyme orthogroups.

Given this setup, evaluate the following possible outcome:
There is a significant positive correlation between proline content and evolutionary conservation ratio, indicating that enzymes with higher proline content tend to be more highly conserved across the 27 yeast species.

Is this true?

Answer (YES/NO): NO